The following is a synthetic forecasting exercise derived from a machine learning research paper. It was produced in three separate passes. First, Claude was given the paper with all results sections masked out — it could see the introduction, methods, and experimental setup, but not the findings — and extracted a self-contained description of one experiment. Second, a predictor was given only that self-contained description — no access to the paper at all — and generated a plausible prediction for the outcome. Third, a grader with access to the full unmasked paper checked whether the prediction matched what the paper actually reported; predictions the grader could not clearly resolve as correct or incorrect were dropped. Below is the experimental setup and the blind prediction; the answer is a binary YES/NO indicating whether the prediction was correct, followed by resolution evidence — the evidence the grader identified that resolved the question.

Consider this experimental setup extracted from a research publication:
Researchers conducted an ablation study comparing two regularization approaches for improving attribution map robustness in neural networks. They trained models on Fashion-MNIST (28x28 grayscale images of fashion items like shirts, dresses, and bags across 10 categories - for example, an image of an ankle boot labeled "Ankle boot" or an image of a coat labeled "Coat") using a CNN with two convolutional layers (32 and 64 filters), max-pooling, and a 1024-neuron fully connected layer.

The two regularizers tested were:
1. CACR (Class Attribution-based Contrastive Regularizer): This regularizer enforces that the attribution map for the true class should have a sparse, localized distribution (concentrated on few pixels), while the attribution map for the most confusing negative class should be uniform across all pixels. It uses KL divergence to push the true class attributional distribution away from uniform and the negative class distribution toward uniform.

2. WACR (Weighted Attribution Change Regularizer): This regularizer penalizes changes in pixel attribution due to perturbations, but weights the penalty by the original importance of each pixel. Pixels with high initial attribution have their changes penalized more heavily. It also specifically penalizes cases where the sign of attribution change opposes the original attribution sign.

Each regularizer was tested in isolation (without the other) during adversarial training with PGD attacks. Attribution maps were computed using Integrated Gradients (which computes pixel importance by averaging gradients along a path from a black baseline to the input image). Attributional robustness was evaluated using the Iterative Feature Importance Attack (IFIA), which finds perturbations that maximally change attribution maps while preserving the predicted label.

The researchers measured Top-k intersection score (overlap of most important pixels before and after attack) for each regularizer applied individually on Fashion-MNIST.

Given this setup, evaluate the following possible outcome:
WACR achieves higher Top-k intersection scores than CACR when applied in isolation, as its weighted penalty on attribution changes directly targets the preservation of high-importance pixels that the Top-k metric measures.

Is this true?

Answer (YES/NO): YES